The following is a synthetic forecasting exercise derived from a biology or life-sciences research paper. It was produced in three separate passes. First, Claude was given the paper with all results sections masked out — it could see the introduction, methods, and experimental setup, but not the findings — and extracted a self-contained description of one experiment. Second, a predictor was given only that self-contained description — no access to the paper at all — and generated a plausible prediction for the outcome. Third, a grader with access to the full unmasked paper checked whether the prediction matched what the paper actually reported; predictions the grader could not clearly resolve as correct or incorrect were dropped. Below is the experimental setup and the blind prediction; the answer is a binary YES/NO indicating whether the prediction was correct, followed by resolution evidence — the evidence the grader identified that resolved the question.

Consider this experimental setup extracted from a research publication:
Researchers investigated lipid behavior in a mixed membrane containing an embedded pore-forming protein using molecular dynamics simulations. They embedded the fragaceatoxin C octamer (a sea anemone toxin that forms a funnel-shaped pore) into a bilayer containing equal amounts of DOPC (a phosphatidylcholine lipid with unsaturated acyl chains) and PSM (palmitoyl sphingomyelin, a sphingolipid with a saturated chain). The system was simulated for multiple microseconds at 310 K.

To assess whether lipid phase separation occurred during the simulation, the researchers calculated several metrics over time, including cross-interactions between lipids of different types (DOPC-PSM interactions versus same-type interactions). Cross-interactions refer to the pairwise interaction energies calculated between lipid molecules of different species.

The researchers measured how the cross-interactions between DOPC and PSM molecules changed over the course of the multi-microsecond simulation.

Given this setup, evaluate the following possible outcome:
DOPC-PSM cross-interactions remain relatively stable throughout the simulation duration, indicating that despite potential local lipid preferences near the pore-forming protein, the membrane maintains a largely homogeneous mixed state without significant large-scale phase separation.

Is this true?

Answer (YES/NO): NO